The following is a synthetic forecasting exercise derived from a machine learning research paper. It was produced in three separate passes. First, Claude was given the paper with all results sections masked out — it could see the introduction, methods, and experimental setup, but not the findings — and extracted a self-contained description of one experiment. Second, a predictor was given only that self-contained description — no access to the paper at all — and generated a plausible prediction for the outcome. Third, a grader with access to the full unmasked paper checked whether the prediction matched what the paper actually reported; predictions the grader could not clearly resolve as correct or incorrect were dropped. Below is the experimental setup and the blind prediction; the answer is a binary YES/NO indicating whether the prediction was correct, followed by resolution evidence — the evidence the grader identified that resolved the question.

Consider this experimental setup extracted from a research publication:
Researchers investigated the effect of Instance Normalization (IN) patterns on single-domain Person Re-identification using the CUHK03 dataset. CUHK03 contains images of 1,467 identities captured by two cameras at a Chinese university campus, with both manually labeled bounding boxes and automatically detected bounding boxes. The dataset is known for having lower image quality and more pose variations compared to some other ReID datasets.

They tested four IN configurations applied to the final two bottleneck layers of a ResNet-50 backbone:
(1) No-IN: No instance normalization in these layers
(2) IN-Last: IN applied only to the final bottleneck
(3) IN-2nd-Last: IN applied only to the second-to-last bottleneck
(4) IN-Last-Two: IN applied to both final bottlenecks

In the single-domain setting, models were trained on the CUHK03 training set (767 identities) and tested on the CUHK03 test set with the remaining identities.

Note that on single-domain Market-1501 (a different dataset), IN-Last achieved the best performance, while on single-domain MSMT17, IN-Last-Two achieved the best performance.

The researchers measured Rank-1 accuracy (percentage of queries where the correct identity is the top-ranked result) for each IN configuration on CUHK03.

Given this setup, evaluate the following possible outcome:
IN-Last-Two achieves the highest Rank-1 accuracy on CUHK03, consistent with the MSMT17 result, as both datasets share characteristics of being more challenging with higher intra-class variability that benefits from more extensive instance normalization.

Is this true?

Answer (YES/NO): NO